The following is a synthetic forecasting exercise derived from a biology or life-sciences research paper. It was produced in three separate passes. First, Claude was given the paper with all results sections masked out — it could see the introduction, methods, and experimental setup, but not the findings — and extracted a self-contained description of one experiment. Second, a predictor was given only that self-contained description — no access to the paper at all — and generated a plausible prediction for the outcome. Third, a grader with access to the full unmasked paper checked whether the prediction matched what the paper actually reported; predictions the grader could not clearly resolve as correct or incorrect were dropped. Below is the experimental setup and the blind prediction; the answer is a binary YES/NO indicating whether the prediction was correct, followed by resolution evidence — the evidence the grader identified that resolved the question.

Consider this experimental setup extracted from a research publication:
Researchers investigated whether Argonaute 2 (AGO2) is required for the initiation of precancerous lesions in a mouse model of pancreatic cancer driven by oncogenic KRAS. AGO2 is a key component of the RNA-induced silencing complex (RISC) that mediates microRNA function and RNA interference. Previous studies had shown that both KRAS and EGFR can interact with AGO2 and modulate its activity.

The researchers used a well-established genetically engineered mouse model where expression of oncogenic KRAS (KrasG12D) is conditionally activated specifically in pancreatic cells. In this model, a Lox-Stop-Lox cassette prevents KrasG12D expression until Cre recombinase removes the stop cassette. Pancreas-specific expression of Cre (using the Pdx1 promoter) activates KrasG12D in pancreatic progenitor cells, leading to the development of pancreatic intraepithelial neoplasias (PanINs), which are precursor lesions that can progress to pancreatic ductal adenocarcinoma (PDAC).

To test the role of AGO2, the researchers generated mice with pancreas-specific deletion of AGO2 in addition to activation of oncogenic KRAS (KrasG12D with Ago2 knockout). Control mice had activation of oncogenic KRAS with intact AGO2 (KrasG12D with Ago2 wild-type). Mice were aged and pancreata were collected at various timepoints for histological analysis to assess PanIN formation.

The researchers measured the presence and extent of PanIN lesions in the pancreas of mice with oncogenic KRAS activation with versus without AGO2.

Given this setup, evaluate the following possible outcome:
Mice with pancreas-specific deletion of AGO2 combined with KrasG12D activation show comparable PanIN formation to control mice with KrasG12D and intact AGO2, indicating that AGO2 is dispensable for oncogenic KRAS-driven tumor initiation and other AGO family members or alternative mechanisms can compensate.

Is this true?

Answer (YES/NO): YES